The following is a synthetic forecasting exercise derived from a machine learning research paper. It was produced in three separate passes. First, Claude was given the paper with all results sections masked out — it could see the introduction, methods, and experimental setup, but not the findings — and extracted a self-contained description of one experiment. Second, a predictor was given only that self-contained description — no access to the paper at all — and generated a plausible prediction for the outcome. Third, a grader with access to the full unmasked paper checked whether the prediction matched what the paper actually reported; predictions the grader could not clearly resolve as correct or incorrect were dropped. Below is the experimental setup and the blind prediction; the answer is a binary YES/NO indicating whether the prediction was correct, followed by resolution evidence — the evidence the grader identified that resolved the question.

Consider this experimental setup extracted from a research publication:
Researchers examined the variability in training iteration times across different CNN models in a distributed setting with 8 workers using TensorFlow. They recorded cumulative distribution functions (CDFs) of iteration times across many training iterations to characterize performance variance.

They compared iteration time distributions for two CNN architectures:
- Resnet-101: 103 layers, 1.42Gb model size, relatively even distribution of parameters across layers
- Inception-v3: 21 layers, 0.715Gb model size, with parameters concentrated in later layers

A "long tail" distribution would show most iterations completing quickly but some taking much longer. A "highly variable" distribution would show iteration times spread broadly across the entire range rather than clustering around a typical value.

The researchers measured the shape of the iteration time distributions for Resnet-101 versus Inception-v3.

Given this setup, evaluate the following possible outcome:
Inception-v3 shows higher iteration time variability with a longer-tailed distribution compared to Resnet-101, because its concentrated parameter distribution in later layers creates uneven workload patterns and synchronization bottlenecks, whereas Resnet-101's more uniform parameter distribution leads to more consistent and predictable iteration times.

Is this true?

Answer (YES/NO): NO